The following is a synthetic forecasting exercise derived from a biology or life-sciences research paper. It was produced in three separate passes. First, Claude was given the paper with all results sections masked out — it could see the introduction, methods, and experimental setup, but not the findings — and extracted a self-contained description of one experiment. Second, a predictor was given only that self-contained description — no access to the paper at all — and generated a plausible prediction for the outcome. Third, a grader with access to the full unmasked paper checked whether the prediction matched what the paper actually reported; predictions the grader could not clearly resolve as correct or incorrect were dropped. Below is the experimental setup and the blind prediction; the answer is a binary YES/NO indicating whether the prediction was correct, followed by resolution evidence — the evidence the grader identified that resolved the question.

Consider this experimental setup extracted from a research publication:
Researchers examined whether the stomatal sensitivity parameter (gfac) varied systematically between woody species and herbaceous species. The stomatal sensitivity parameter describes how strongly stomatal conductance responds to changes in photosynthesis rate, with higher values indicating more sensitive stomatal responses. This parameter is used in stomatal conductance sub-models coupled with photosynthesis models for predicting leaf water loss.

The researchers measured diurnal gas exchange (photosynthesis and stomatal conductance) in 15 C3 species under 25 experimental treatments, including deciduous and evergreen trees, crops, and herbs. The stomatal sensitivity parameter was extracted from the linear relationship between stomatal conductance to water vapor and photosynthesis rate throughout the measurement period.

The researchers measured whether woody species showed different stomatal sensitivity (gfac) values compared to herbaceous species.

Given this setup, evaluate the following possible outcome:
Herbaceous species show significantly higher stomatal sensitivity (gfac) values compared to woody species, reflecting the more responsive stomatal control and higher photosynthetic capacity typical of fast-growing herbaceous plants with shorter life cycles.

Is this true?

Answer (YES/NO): YES